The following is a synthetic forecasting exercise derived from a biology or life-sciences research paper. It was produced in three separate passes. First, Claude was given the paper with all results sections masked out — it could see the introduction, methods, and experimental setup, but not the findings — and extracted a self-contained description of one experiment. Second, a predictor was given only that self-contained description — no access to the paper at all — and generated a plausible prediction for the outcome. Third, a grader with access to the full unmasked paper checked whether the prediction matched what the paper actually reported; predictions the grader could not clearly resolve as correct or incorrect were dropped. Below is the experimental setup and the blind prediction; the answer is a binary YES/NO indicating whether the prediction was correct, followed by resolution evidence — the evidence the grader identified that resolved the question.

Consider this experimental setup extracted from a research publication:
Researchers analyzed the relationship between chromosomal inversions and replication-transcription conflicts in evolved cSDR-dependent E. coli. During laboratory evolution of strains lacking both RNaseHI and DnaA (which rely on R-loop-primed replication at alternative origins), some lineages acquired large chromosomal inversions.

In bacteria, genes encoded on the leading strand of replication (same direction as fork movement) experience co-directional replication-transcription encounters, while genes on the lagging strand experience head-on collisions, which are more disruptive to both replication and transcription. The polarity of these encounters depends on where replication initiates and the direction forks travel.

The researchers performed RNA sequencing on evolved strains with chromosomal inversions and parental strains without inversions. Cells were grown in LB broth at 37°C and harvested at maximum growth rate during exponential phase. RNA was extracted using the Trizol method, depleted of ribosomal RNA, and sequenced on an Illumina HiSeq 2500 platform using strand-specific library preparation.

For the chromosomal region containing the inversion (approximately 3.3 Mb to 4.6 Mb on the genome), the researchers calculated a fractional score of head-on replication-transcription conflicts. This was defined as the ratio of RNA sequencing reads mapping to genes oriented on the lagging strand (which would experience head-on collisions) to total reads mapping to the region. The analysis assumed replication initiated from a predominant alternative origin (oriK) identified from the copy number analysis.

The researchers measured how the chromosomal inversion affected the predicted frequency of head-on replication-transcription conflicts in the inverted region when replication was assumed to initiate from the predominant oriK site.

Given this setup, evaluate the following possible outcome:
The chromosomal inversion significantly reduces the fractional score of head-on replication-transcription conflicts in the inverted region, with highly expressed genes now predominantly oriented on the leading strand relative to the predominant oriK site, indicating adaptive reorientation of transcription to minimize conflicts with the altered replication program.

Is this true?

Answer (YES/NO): YES